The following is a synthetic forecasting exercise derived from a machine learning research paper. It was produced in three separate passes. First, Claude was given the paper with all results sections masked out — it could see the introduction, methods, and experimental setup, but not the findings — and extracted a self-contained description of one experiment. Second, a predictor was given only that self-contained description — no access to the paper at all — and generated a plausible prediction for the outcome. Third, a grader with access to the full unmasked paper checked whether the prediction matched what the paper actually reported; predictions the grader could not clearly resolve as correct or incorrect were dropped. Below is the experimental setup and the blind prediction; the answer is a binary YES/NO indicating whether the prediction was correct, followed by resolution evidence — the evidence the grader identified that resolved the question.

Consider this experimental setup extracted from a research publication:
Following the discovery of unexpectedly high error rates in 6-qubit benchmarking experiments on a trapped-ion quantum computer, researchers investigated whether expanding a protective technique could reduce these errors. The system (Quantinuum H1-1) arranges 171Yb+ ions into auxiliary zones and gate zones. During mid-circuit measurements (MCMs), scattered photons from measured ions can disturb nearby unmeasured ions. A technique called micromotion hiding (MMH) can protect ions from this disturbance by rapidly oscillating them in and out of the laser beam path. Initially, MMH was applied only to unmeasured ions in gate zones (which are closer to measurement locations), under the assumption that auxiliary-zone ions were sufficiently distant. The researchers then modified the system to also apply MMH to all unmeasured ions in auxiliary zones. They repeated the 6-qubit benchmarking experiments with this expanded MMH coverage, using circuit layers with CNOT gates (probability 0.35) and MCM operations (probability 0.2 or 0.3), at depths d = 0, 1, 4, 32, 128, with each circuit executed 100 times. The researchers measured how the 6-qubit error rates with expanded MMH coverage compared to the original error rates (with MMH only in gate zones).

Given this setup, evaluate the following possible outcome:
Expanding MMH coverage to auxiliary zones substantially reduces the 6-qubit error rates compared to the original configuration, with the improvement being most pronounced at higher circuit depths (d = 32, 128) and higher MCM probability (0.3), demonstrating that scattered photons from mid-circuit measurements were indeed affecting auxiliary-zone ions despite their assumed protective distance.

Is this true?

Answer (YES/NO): NO